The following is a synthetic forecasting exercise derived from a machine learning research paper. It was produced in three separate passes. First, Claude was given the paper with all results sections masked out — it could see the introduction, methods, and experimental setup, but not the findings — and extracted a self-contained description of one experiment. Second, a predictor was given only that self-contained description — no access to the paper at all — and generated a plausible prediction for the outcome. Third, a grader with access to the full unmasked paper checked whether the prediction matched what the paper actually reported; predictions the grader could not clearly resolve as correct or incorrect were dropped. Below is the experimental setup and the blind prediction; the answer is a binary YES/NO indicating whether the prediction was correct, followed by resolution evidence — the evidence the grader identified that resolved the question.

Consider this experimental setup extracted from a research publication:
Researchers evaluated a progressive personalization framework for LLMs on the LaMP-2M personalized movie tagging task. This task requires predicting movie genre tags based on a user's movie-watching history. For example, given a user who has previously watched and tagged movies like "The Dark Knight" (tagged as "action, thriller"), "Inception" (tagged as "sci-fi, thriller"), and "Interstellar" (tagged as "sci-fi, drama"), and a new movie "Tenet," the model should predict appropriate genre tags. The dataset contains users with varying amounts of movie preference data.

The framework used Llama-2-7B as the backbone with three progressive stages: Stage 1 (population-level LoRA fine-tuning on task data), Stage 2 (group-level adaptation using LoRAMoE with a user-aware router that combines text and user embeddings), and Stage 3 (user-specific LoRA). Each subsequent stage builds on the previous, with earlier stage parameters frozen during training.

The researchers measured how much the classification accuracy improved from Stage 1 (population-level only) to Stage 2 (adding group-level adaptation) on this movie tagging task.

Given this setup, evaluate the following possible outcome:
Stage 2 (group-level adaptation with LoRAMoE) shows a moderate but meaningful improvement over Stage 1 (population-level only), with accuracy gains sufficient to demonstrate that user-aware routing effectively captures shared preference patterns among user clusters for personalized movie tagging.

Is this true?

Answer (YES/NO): NO